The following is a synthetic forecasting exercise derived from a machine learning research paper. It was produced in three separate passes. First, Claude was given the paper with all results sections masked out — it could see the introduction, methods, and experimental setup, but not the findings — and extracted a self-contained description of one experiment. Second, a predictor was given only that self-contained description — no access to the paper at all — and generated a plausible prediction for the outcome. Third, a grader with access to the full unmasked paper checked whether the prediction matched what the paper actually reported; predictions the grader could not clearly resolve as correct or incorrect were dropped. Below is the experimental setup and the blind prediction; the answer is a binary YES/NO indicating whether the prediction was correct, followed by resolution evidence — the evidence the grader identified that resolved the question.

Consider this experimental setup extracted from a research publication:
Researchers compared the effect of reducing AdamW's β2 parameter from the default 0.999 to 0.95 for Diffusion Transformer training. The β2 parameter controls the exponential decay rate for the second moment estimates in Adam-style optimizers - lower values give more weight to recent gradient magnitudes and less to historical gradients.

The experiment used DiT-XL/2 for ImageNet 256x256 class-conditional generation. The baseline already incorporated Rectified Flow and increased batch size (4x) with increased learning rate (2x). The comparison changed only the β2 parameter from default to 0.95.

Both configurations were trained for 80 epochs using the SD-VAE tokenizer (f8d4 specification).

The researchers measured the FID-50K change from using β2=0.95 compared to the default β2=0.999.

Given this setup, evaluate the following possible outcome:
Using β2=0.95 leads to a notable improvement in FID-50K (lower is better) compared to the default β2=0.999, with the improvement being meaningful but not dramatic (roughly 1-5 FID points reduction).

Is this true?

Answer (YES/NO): NO